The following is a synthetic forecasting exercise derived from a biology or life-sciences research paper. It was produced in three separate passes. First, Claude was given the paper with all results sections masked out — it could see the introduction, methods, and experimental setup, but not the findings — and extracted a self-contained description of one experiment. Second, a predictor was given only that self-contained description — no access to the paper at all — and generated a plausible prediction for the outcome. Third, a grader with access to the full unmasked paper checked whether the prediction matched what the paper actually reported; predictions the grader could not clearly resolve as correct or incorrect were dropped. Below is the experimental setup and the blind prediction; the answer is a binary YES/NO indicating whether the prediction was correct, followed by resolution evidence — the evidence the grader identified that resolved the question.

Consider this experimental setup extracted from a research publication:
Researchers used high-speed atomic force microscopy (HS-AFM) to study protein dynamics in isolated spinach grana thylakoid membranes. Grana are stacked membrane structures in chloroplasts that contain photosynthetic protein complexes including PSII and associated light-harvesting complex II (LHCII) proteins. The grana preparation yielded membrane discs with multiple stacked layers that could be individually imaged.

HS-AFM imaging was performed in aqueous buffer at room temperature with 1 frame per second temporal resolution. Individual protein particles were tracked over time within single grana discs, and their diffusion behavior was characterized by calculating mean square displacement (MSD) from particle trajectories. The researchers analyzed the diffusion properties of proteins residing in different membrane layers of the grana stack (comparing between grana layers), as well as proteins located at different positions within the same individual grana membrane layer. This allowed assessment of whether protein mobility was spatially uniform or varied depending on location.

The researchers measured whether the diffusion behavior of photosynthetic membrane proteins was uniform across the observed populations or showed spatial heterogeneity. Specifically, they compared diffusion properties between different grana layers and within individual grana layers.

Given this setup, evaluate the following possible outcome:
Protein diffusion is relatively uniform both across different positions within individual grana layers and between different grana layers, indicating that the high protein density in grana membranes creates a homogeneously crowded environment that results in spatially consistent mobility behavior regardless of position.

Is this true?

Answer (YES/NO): NO